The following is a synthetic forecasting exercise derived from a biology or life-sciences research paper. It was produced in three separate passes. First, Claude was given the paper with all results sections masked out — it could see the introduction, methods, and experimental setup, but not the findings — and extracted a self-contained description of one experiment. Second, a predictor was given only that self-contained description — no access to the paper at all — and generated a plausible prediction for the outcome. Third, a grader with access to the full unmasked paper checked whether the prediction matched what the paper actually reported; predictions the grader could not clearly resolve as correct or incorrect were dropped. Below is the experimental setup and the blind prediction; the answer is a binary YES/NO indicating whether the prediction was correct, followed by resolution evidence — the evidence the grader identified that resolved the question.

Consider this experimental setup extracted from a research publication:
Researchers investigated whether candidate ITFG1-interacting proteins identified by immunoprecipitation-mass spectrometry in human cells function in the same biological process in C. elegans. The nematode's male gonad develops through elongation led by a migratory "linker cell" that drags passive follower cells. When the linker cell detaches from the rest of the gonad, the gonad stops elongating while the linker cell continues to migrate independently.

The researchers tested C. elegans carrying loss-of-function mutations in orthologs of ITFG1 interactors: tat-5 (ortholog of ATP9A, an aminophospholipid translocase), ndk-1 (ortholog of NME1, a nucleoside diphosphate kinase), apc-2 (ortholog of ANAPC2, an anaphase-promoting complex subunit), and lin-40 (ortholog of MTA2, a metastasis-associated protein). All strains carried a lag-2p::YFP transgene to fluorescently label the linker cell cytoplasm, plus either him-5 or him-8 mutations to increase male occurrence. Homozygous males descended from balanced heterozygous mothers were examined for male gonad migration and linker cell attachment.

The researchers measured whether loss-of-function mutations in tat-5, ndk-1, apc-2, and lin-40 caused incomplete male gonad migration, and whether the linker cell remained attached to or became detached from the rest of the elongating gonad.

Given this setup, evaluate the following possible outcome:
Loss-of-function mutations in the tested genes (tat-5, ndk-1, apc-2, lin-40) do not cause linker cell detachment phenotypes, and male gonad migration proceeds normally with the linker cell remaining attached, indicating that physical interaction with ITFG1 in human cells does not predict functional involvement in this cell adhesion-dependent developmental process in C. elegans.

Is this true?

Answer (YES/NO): NO